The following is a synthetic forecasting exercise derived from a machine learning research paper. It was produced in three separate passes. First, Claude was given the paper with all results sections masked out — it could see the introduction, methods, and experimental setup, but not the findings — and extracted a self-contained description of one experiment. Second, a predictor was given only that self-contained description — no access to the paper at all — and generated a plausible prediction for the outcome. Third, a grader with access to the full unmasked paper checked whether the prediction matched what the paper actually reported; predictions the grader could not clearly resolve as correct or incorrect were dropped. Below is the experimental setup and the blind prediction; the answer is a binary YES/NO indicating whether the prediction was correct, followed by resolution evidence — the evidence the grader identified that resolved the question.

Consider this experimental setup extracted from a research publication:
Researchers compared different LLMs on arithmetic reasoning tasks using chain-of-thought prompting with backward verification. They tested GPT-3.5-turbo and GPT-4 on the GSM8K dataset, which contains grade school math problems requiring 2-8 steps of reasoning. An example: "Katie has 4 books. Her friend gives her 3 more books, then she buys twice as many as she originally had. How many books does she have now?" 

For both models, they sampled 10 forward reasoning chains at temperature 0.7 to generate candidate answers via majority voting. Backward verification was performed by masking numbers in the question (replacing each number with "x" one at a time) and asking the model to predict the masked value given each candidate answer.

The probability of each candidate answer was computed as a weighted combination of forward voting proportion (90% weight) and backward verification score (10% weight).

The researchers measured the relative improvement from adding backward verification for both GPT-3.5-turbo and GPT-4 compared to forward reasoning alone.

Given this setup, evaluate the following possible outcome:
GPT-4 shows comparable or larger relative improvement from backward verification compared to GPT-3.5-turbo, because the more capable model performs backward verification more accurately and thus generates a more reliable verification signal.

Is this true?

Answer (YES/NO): NO